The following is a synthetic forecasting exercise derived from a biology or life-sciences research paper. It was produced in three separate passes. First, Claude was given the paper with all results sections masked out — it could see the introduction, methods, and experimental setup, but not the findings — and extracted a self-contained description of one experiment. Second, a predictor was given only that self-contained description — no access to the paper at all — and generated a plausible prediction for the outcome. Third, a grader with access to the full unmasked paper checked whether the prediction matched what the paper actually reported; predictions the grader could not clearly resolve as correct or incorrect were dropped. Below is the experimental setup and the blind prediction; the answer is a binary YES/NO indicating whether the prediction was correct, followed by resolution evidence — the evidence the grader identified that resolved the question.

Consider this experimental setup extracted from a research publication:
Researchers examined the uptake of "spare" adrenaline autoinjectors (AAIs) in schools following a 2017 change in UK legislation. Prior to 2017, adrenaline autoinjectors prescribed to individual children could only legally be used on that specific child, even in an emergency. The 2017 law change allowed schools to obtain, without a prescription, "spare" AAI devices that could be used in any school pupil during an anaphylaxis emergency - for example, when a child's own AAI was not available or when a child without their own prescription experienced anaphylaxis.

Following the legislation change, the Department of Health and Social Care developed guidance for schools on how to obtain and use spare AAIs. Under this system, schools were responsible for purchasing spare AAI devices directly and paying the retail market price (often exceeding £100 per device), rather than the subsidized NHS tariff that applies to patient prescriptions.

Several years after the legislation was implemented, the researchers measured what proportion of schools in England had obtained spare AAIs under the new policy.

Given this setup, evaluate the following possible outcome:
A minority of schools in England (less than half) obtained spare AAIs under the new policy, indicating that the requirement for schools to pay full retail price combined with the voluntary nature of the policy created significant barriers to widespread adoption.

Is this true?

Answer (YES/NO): NO